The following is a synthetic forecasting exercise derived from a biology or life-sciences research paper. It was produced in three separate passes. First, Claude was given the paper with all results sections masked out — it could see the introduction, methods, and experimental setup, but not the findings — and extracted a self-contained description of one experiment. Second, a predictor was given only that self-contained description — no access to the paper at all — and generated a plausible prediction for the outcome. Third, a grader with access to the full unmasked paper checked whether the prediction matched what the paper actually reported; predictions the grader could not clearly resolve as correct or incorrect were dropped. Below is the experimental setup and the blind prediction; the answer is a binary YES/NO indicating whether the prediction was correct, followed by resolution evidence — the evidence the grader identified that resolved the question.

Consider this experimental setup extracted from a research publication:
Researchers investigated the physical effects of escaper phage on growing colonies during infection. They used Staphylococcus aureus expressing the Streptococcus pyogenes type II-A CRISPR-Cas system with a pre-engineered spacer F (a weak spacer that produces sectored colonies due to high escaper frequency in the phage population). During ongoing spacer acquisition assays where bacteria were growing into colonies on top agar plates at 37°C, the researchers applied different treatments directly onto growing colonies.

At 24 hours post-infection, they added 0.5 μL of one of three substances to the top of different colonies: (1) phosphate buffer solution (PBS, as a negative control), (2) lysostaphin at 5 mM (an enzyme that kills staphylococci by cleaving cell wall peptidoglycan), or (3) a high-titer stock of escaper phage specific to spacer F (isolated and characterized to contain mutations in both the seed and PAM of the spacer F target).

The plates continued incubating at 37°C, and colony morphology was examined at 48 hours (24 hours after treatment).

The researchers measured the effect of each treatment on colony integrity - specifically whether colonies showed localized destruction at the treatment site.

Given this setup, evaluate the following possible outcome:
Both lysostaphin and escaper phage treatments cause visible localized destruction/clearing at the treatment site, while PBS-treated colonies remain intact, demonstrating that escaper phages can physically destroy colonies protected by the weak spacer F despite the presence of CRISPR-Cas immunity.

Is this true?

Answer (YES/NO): NO